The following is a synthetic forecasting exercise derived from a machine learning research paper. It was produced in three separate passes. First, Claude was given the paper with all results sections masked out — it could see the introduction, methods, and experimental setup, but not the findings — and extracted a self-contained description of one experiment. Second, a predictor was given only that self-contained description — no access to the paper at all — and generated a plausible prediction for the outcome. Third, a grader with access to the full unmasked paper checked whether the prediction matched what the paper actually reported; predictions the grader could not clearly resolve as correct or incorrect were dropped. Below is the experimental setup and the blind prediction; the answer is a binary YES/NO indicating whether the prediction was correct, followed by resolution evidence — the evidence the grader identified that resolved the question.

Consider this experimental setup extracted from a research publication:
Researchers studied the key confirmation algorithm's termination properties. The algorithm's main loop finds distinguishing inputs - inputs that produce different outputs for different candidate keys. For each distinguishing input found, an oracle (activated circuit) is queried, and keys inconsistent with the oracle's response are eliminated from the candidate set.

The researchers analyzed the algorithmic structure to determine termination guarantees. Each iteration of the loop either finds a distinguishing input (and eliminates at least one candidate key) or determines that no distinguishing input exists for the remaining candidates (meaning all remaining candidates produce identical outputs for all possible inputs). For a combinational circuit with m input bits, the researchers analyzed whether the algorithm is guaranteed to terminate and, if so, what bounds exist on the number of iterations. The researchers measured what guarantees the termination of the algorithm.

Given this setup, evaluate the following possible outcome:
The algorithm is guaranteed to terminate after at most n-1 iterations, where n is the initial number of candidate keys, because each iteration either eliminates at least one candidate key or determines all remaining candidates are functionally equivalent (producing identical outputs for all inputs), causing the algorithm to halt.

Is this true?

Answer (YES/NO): NO